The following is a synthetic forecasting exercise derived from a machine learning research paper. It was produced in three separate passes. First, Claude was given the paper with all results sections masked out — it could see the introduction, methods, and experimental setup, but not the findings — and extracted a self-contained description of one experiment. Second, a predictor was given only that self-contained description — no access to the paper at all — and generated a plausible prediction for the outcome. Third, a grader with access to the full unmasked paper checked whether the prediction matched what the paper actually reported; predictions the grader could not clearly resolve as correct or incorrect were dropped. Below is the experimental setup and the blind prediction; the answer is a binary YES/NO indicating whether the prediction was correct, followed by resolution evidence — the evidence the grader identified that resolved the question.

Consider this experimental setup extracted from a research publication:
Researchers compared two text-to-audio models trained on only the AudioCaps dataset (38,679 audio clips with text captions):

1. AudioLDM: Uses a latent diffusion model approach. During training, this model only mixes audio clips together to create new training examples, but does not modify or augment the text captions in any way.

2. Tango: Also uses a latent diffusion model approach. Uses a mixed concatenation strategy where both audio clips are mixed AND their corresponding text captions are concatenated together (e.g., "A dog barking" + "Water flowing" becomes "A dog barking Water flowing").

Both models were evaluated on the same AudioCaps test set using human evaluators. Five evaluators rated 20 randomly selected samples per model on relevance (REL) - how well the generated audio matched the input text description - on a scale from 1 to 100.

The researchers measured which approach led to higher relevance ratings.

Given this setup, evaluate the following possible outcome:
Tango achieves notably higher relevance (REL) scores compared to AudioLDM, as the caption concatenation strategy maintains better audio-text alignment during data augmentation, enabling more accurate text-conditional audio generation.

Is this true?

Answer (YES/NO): YES